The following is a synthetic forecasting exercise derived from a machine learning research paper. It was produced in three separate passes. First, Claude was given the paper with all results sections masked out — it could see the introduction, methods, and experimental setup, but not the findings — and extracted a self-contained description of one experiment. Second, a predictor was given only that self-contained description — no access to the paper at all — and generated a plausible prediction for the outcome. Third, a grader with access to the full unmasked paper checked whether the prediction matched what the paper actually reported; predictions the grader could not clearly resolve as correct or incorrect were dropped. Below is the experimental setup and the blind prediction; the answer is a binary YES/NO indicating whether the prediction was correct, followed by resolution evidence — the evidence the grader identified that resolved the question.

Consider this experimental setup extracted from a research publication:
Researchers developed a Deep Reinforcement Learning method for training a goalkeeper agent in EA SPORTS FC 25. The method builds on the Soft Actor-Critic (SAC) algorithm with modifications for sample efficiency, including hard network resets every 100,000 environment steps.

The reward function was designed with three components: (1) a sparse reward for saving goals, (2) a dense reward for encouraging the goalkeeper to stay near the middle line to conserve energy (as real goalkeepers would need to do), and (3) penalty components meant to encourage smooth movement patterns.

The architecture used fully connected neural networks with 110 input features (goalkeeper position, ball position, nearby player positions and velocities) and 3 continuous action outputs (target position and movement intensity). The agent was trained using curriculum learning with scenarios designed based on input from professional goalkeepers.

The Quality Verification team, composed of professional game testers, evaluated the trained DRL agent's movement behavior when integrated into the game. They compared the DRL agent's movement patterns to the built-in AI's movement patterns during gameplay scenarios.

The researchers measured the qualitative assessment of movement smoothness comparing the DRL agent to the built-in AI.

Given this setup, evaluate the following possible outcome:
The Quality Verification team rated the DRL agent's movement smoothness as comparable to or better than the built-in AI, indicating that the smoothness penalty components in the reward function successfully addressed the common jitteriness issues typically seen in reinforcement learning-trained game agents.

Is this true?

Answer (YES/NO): NO